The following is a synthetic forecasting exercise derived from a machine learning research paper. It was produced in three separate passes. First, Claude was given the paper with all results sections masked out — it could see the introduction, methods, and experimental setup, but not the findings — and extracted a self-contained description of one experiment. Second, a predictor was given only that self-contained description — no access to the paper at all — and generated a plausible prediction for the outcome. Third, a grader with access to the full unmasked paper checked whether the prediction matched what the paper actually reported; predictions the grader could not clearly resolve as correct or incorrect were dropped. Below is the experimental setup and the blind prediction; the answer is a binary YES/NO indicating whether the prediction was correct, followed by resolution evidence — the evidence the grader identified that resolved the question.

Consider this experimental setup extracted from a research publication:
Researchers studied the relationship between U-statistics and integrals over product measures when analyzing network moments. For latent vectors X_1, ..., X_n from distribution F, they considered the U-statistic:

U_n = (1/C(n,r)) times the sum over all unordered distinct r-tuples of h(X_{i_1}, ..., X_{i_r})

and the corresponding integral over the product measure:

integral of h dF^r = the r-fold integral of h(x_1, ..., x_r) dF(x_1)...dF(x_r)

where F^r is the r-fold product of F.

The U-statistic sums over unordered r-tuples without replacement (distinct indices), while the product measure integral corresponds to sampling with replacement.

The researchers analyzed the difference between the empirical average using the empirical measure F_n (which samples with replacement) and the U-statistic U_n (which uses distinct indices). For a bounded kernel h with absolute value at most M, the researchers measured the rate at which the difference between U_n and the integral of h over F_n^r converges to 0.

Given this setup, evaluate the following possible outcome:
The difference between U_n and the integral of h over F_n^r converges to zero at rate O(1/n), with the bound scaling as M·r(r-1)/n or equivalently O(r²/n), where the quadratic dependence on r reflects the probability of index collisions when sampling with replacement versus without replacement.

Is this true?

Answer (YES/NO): NO